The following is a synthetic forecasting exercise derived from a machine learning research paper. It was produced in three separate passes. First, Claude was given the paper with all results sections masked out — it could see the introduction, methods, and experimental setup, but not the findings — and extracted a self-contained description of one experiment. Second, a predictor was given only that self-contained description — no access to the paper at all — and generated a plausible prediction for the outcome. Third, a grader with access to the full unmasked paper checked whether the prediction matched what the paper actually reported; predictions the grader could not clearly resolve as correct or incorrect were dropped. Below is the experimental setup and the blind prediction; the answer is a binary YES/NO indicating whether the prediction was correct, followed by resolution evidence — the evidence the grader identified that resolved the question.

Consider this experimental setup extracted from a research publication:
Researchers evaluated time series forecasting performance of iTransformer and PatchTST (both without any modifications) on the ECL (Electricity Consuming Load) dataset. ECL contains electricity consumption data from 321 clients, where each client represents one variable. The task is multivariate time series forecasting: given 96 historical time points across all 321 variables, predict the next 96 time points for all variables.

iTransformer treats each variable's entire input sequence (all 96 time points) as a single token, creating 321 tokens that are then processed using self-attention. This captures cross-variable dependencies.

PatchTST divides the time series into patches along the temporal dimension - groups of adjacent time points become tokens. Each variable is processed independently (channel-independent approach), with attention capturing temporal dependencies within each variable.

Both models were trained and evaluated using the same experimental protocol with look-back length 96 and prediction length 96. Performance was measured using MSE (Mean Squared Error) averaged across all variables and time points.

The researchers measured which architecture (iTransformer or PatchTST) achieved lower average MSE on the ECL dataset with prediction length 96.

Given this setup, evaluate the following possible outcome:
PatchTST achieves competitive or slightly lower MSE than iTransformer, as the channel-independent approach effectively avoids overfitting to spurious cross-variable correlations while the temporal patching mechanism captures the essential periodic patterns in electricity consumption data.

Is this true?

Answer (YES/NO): NO